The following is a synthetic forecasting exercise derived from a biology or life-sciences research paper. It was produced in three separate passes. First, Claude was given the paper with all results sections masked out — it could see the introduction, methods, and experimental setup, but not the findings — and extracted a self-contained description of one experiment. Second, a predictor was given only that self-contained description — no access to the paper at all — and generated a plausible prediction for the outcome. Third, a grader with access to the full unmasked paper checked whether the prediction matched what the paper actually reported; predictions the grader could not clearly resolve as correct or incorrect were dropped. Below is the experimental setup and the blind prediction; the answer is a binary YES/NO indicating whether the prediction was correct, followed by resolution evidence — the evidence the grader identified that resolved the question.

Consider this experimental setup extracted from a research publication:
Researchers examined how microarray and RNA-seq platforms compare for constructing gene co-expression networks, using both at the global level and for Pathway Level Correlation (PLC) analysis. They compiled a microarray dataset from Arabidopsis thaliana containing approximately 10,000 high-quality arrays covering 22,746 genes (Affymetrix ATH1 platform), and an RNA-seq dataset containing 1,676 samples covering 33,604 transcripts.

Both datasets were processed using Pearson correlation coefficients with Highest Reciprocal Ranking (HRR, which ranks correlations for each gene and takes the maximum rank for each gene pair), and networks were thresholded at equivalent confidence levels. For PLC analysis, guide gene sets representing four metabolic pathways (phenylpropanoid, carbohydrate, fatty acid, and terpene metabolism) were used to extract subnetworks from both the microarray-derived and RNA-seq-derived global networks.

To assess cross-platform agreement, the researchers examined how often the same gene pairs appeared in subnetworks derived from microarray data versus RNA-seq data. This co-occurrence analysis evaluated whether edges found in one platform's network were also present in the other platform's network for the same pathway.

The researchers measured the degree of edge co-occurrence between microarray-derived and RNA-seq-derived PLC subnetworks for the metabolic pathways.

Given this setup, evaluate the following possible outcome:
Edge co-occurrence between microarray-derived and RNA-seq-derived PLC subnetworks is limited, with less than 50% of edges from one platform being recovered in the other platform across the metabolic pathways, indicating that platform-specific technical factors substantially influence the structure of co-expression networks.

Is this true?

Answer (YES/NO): YES